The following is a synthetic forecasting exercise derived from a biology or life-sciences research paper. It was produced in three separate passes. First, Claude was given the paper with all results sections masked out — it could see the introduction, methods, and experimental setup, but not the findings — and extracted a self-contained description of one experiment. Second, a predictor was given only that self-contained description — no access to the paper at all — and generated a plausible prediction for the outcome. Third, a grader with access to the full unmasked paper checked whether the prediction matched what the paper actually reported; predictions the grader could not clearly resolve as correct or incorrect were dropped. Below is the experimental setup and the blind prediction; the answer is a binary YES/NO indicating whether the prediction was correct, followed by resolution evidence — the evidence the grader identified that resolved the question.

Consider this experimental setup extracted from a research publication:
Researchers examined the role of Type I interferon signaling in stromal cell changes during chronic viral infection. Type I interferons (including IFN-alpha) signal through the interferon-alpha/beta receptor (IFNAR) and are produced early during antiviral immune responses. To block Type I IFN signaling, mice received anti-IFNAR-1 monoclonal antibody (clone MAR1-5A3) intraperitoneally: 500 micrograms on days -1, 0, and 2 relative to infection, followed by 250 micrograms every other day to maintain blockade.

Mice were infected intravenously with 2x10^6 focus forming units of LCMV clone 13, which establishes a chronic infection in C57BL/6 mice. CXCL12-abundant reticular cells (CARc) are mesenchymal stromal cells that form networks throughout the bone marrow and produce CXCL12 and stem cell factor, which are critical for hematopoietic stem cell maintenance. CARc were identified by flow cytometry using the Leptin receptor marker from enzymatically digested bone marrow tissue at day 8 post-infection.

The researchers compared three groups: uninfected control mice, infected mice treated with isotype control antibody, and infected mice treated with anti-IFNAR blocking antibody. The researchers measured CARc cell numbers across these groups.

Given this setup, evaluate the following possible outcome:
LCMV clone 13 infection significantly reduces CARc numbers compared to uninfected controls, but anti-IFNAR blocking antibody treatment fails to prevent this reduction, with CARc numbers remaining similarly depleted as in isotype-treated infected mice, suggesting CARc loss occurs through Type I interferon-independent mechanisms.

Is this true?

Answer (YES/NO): NO